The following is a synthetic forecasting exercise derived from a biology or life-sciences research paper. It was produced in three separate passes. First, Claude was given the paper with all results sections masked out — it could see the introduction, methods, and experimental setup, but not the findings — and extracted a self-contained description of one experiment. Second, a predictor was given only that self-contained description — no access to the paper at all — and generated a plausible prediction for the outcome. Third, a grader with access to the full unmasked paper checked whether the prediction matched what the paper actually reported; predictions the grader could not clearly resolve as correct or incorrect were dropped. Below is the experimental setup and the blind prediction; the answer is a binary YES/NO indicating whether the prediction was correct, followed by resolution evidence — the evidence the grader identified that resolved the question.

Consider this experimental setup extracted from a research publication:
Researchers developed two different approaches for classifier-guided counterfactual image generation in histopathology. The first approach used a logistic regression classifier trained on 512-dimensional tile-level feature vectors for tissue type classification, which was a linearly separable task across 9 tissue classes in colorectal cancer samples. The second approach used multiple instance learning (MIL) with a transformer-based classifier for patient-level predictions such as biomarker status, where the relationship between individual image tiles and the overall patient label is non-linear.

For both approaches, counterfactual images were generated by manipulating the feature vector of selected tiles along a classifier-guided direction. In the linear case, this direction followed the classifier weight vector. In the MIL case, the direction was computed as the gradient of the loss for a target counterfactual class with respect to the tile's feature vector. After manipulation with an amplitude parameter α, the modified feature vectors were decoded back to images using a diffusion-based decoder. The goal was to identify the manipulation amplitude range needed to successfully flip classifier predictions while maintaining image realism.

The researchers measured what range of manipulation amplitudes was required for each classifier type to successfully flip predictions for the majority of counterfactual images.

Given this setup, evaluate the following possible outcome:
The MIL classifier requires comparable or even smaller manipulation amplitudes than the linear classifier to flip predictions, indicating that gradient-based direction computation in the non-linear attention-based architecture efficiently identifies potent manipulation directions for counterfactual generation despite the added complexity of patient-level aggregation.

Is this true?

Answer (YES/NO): YES